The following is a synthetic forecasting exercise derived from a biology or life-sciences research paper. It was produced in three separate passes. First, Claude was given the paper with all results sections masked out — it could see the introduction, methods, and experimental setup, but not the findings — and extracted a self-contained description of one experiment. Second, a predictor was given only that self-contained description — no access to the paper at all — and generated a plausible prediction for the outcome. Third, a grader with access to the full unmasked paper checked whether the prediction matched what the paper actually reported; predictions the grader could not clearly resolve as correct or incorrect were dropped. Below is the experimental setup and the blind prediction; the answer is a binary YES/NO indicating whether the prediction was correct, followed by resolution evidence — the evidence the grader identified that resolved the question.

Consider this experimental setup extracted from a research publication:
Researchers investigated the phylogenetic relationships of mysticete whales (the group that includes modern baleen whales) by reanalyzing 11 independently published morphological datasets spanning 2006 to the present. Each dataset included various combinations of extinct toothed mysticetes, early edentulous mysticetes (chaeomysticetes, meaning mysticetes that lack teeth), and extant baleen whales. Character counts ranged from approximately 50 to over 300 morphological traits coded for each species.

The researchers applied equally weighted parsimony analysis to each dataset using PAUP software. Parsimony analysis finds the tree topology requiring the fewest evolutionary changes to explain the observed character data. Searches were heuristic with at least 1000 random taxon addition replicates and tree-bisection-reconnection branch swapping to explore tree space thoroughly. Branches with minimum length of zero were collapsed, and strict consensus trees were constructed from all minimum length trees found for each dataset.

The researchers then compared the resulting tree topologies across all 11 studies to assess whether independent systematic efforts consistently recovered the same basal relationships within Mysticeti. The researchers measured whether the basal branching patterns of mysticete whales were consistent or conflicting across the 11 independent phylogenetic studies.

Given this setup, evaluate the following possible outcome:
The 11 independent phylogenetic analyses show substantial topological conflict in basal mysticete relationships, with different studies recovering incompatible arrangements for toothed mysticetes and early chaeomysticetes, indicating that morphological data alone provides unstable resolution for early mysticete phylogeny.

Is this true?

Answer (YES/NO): YES